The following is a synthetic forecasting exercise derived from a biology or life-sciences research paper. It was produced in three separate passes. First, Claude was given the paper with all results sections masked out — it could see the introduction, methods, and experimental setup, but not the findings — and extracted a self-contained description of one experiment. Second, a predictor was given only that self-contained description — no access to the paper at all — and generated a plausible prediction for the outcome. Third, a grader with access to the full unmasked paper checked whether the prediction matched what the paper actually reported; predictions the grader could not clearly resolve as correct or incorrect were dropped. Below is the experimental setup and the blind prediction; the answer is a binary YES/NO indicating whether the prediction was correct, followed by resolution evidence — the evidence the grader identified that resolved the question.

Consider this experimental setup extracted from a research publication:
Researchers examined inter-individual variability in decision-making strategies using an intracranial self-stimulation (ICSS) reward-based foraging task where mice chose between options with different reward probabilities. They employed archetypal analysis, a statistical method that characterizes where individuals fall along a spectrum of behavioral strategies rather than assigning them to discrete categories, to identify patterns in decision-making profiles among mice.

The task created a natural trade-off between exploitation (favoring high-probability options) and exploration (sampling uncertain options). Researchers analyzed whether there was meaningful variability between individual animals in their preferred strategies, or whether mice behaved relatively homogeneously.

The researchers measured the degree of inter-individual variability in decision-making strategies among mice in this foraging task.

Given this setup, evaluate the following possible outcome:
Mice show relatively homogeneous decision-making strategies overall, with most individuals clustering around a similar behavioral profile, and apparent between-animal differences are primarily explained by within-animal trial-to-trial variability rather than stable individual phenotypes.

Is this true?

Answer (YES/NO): NO